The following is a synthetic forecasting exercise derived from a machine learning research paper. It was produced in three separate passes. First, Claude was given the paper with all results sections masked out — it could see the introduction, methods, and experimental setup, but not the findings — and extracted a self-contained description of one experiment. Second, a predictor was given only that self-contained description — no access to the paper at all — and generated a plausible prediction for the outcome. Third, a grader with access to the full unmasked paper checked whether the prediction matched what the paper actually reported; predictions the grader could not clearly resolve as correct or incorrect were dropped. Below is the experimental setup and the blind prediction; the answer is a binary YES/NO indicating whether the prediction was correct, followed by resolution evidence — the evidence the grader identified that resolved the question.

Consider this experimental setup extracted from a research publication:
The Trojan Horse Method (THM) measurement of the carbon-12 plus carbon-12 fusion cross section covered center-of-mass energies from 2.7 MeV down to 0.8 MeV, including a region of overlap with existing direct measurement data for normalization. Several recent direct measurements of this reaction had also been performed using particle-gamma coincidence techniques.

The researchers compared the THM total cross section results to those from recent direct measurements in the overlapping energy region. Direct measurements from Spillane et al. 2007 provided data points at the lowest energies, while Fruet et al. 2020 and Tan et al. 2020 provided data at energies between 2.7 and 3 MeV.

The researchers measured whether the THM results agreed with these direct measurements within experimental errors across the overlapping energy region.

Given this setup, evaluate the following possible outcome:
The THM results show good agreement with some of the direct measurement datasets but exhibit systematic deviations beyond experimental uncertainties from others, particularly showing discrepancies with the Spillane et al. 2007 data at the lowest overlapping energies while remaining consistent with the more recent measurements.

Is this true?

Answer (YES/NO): NO